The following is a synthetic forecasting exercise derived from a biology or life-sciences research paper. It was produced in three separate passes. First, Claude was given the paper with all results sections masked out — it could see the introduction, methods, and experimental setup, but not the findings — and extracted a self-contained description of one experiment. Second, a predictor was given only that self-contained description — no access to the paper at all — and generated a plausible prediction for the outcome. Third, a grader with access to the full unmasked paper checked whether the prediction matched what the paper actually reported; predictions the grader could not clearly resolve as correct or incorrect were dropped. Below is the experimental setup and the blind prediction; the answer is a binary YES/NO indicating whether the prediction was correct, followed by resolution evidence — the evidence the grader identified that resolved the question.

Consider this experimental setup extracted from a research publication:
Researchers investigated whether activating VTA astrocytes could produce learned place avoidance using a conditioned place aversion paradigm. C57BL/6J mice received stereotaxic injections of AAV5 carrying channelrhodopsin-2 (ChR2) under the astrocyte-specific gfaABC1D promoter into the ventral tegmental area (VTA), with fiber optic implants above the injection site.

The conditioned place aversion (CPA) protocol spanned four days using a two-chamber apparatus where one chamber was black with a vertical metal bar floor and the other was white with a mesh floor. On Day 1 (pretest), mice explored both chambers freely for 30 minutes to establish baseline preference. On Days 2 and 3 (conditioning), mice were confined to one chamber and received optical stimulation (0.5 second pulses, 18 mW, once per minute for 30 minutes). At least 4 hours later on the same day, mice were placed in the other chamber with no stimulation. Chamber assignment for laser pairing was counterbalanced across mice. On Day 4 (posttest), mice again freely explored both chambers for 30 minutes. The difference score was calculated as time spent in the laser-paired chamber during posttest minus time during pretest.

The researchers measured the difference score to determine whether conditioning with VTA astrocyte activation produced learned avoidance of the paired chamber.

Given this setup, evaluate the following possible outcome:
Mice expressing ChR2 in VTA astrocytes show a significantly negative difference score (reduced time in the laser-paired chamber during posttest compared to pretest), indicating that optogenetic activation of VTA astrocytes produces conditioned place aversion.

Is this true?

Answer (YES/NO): YES